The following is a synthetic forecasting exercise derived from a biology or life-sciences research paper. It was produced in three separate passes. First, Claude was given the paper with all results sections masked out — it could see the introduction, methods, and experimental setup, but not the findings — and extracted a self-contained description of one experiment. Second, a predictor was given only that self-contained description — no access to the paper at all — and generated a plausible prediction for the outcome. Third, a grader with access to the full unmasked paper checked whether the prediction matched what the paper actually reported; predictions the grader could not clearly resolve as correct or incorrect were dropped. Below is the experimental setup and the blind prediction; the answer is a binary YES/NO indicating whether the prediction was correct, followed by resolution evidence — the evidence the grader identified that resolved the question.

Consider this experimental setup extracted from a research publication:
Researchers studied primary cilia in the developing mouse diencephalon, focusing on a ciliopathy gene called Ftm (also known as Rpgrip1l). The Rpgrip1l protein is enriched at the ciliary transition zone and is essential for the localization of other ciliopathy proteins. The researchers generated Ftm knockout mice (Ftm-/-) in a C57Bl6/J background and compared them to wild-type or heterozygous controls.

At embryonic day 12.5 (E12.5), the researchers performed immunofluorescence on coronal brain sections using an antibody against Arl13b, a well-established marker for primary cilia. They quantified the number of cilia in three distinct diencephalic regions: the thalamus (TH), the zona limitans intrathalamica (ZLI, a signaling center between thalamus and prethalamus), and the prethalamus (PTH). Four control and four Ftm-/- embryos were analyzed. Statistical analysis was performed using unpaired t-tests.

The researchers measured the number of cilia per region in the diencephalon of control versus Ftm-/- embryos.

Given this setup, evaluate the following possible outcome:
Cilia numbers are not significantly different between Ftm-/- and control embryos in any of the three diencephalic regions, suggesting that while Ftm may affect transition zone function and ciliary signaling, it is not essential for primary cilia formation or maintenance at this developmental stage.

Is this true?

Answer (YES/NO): NO